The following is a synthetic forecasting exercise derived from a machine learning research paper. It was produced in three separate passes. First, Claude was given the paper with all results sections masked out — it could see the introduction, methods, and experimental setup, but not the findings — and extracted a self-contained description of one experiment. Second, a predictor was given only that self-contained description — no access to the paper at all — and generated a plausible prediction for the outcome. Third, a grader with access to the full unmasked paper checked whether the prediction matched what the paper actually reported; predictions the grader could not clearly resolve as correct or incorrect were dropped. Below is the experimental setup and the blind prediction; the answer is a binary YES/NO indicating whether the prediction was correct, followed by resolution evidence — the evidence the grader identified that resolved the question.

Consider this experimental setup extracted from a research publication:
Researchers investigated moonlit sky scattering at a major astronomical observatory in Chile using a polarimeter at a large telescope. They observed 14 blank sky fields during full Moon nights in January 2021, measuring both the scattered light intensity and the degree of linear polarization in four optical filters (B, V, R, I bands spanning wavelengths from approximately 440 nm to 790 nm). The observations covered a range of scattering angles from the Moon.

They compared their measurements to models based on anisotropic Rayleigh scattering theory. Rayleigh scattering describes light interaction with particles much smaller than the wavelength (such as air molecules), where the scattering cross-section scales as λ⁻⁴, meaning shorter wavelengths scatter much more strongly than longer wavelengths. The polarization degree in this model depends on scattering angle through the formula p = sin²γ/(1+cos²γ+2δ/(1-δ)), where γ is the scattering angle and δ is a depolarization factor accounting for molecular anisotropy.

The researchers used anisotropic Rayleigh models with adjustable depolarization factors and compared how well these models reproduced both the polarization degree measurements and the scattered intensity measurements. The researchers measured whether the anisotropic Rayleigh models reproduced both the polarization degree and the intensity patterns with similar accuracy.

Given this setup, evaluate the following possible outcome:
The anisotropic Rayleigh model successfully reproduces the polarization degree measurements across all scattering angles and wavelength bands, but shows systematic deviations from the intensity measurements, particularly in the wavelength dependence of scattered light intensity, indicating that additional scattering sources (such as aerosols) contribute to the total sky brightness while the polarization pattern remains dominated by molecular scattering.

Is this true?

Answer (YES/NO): YES